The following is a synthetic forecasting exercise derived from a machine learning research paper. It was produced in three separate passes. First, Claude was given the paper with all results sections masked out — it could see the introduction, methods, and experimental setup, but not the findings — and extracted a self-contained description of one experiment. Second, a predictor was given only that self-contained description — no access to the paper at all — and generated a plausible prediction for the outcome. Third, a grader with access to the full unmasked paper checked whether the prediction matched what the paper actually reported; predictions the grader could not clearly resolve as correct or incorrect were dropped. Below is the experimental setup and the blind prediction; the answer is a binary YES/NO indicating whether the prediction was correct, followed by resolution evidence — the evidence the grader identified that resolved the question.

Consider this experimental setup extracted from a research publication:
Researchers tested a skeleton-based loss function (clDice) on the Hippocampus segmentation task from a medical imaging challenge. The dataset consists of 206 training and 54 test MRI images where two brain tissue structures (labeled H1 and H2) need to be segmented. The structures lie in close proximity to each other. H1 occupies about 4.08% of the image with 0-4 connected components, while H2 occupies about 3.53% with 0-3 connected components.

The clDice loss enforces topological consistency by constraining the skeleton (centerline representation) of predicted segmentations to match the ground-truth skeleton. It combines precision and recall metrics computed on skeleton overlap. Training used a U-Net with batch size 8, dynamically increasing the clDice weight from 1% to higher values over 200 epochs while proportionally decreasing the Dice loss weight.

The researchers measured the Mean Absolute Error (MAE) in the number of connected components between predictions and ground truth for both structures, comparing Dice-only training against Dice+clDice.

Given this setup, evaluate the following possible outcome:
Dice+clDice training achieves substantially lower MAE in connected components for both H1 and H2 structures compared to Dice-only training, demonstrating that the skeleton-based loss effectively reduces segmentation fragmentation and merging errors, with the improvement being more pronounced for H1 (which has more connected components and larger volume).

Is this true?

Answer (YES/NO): NO